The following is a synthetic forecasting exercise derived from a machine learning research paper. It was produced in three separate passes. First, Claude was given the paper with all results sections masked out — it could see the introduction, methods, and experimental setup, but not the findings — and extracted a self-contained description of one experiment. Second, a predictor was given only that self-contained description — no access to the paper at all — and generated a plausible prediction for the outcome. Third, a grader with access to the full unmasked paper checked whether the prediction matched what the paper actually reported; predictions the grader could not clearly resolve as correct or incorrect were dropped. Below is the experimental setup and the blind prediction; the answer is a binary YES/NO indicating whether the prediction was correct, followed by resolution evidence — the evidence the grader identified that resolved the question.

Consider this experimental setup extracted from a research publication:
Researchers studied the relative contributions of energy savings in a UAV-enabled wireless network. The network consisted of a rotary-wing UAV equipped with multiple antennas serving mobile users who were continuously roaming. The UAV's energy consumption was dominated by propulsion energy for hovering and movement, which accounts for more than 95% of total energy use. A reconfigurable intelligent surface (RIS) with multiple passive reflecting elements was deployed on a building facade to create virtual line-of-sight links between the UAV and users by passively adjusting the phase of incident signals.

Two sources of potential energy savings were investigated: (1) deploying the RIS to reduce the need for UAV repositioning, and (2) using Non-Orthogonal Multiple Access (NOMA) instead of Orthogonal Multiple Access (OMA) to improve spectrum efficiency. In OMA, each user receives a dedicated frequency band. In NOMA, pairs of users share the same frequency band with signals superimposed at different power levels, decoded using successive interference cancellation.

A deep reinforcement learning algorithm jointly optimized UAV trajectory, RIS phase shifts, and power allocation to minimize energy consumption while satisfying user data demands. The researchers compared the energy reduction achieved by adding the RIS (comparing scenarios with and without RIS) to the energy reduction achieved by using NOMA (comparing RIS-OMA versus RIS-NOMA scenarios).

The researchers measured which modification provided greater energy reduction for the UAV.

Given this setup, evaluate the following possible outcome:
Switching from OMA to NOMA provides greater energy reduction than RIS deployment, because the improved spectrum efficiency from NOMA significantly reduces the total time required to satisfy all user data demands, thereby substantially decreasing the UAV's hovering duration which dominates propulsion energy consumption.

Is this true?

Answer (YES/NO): NO